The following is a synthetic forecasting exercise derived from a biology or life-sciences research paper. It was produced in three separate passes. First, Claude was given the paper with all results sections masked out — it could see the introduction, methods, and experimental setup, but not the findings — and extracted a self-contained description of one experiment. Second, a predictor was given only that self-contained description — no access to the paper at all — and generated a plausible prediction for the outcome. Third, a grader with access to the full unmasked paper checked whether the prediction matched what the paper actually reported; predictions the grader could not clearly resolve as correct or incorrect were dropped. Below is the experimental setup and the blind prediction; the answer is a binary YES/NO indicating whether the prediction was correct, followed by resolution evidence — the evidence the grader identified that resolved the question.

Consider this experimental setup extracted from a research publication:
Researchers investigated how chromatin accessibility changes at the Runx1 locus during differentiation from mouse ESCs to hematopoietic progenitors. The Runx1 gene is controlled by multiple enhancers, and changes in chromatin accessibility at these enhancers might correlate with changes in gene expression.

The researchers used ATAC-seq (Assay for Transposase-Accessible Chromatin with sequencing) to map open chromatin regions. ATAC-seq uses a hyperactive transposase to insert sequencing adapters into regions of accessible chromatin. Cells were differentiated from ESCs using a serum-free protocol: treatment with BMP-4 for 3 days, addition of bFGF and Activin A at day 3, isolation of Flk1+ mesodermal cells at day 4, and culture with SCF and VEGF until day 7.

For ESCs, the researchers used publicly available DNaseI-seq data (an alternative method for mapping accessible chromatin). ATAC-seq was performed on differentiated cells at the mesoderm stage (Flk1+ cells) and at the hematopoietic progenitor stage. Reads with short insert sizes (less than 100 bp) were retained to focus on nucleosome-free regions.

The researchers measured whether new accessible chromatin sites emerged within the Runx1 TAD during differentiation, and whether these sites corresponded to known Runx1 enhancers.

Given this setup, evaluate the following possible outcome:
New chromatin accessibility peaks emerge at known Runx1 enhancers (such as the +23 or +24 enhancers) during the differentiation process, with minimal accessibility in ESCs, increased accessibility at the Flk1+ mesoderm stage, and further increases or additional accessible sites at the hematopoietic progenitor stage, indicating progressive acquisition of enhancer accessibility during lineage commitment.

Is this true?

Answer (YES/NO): NO